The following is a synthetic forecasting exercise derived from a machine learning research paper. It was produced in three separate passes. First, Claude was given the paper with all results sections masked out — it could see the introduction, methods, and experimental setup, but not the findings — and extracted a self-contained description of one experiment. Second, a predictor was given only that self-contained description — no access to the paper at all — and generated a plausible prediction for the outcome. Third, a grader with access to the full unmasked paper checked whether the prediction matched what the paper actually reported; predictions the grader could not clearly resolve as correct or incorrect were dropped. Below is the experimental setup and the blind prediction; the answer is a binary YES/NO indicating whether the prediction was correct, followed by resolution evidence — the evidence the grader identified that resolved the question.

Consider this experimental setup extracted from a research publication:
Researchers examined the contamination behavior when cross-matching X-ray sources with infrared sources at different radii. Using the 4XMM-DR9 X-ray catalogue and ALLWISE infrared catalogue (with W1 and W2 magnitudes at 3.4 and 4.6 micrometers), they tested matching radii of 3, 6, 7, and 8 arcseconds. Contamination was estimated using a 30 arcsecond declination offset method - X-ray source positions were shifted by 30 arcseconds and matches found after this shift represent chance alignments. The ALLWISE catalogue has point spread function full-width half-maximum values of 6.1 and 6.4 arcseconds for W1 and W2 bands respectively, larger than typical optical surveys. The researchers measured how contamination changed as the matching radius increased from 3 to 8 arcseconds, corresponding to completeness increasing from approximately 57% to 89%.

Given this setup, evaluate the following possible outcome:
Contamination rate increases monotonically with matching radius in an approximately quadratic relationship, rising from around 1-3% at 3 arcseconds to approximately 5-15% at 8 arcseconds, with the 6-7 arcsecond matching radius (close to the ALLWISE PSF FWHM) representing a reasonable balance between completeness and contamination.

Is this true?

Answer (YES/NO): NO